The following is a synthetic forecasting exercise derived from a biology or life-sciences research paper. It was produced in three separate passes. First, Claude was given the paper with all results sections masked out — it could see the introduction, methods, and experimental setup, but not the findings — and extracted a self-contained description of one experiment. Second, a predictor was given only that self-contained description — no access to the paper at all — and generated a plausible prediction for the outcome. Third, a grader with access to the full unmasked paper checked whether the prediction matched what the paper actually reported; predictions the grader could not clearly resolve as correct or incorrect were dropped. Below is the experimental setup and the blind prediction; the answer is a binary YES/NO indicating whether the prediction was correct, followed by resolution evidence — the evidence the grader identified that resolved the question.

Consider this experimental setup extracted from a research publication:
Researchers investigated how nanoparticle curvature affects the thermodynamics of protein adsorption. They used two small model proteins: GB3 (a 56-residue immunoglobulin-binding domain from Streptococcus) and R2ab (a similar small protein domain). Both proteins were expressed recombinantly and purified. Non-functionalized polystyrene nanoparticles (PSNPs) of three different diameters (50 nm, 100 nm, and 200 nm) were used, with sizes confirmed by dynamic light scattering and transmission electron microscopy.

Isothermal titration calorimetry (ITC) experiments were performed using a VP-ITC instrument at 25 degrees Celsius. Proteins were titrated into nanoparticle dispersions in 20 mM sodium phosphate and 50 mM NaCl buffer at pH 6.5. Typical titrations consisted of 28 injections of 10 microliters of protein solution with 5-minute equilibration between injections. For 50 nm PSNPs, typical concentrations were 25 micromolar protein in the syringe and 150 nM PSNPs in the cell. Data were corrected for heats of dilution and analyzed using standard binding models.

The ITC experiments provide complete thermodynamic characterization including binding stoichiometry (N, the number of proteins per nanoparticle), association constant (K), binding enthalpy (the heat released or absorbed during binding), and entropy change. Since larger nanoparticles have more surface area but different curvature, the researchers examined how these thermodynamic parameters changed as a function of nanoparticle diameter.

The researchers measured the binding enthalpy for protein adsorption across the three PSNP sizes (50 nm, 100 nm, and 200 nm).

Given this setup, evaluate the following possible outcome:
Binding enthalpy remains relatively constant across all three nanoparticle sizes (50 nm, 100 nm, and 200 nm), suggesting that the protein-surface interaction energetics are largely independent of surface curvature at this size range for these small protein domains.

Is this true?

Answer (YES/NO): NO